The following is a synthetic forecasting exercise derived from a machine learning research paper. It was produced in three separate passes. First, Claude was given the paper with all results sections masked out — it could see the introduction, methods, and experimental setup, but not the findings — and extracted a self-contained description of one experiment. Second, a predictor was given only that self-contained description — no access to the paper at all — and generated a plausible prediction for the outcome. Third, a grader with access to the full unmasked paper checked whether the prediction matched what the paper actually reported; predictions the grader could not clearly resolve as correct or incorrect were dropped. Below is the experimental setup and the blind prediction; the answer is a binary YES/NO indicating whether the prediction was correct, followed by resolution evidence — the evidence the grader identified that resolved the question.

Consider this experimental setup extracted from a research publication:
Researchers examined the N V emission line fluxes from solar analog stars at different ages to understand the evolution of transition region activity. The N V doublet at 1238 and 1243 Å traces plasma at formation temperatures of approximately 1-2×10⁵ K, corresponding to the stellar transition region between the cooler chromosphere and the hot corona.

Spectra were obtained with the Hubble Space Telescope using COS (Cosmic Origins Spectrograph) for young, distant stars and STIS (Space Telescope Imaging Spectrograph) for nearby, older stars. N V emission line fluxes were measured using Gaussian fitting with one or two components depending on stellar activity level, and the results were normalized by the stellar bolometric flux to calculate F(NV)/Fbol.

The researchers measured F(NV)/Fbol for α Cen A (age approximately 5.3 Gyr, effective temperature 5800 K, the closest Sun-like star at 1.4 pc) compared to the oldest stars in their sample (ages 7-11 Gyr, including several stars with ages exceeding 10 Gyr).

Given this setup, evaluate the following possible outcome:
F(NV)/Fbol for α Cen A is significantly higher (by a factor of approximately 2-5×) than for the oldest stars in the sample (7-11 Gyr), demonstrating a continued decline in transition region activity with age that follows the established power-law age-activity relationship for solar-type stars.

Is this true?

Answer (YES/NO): YES